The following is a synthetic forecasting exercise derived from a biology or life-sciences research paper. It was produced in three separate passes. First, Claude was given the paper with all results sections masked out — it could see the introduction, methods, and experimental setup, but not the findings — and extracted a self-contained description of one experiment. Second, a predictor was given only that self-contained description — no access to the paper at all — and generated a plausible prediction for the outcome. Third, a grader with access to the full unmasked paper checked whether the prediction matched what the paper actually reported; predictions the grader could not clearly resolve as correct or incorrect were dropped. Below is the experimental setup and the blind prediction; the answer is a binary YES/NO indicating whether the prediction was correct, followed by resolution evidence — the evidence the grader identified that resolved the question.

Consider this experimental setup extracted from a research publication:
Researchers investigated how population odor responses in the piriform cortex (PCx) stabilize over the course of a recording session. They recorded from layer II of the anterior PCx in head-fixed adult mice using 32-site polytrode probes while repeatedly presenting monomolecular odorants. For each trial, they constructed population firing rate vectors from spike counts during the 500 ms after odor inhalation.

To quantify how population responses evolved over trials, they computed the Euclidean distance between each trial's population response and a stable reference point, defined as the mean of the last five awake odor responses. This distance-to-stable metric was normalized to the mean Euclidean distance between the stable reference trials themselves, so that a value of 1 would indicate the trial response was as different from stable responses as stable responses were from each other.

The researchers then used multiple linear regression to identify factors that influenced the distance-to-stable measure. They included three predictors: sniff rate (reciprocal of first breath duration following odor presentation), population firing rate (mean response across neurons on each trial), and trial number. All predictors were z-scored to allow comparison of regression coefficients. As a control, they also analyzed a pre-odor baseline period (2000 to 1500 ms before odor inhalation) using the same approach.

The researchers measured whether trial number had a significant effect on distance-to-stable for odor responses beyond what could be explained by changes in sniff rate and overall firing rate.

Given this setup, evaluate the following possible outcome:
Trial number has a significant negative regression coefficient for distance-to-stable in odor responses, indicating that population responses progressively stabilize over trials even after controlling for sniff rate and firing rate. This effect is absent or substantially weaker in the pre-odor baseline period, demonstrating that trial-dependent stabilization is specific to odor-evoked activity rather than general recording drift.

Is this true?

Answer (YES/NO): YES